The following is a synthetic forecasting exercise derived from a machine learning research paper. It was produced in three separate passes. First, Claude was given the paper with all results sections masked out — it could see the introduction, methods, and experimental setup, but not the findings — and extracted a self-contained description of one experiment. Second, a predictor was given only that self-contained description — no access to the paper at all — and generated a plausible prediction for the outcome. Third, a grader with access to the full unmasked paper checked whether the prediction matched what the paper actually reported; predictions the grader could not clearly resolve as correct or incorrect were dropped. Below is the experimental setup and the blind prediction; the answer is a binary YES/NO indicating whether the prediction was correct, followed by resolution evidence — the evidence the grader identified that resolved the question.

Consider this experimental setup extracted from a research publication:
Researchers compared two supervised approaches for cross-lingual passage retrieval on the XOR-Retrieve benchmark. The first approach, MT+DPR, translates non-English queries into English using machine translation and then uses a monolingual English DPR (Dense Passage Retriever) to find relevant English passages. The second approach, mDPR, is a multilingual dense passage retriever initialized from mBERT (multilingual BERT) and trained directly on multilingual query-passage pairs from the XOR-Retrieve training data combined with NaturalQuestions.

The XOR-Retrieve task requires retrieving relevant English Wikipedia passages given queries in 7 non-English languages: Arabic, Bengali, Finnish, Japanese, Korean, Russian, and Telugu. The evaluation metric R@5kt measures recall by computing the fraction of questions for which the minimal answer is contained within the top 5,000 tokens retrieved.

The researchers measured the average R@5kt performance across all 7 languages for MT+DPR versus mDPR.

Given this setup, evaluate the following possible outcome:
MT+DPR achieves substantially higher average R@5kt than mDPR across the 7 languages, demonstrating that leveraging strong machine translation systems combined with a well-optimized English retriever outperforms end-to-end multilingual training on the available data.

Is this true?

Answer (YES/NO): NO